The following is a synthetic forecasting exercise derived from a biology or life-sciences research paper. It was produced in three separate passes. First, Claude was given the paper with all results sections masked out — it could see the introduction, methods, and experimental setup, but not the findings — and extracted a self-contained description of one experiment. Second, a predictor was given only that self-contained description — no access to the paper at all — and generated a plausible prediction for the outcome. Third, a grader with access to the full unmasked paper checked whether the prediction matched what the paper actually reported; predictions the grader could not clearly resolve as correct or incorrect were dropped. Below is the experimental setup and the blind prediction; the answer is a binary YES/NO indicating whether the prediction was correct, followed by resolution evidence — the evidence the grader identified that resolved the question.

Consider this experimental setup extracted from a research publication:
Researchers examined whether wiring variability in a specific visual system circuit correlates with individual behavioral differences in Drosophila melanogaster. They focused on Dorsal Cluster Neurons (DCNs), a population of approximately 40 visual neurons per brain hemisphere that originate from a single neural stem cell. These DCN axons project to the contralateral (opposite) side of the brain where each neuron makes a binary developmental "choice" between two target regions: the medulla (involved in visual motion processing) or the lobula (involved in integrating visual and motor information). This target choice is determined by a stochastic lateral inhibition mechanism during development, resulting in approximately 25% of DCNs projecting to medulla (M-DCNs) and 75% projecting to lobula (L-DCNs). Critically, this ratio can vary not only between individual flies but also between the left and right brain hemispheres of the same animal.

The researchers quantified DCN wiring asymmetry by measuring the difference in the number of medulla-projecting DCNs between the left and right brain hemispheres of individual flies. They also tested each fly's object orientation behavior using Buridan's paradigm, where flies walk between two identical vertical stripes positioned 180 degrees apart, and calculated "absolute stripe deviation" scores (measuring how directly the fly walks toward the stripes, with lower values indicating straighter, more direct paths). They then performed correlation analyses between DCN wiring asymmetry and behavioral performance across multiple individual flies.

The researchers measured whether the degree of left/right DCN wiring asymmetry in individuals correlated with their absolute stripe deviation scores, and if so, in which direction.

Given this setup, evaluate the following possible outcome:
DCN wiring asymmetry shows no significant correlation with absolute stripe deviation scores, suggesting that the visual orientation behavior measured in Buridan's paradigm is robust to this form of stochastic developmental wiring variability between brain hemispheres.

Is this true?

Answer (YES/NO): NO